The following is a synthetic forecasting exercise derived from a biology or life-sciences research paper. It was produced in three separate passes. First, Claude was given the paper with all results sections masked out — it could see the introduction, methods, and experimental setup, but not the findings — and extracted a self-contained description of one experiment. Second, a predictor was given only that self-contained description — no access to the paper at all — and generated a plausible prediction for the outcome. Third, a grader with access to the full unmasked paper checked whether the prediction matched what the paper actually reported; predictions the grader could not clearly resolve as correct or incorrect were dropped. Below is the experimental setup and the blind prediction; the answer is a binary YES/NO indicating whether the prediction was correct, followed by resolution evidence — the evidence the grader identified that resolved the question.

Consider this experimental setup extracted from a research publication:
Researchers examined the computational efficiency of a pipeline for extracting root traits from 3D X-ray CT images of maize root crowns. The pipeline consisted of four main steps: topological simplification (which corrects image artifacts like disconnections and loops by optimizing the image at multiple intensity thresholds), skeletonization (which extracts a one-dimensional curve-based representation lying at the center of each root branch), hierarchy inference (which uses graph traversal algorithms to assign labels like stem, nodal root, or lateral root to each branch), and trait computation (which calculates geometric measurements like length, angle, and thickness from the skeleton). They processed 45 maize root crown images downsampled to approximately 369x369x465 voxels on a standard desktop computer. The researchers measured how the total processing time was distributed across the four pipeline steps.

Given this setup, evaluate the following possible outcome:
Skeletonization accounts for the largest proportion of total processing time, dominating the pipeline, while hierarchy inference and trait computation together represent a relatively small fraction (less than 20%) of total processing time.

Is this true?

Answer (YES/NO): YES